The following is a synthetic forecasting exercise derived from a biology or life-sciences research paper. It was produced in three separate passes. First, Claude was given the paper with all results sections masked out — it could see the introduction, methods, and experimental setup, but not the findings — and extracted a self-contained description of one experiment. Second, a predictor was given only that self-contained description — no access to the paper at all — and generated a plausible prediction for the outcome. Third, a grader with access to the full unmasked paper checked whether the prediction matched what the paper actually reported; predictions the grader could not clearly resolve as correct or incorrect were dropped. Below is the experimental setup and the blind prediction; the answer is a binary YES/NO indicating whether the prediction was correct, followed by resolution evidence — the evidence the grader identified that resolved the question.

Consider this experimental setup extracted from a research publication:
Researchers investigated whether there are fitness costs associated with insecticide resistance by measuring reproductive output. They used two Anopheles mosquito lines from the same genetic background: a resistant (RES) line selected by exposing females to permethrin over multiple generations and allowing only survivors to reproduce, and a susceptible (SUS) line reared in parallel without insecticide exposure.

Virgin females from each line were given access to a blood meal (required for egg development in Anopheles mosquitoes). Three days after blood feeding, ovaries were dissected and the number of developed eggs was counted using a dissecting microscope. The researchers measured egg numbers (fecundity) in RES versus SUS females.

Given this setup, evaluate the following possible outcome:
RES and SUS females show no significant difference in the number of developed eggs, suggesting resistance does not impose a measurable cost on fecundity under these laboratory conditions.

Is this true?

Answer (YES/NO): YES